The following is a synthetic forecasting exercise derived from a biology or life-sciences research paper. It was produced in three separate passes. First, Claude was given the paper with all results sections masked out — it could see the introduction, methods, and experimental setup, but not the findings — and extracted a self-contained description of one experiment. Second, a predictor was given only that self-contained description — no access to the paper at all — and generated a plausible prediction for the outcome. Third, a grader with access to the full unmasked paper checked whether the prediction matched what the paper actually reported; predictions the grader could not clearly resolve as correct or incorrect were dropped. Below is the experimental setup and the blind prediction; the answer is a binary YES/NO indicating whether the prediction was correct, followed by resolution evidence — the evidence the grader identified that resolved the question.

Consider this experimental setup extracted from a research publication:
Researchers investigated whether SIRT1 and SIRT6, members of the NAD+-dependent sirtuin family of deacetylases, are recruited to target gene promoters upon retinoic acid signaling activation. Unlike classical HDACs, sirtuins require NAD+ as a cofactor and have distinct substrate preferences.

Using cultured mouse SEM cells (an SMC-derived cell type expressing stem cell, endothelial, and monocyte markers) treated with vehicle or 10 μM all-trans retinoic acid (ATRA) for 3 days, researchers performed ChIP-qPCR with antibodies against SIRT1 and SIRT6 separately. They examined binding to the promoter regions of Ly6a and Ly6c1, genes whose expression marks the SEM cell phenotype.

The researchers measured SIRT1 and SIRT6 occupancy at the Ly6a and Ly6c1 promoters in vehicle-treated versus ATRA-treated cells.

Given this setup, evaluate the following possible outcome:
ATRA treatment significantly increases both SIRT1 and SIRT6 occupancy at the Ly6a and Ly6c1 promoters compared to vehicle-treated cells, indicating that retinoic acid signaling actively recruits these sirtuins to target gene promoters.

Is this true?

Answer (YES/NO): YES